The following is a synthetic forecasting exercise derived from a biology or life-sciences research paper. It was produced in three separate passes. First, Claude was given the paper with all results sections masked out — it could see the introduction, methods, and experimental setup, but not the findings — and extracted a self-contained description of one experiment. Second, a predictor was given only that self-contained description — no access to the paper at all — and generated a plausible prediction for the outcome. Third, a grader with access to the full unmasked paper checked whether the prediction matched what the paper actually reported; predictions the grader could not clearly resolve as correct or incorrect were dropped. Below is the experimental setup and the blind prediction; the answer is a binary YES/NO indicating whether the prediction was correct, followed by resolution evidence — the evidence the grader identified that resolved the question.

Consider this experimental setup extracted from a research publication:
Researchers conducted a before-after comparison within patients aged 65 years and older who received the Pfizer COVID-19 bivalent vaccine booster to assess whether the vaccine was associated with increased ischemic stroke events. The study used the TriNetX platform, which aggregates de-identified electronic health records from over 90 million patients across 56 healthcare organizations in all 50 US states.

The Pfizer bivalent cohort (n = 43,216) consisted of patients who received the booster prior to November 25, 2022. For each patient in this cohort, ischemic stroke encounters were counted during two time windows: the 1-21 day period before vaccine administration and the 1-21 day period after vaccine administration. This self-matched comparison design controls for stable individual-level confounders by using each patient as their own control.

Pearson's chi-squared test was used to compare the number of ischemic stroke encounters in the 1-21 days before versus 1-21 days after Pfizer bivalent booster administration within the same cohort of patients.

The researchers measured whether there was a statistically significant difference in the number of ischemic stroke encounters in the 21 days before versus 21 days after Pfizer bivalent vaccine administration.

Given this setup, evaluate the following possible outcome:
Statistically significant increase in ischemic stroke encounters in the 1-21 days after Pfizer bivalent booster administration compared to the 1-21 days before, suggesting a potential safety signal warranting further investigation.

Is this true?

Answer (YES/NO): NO